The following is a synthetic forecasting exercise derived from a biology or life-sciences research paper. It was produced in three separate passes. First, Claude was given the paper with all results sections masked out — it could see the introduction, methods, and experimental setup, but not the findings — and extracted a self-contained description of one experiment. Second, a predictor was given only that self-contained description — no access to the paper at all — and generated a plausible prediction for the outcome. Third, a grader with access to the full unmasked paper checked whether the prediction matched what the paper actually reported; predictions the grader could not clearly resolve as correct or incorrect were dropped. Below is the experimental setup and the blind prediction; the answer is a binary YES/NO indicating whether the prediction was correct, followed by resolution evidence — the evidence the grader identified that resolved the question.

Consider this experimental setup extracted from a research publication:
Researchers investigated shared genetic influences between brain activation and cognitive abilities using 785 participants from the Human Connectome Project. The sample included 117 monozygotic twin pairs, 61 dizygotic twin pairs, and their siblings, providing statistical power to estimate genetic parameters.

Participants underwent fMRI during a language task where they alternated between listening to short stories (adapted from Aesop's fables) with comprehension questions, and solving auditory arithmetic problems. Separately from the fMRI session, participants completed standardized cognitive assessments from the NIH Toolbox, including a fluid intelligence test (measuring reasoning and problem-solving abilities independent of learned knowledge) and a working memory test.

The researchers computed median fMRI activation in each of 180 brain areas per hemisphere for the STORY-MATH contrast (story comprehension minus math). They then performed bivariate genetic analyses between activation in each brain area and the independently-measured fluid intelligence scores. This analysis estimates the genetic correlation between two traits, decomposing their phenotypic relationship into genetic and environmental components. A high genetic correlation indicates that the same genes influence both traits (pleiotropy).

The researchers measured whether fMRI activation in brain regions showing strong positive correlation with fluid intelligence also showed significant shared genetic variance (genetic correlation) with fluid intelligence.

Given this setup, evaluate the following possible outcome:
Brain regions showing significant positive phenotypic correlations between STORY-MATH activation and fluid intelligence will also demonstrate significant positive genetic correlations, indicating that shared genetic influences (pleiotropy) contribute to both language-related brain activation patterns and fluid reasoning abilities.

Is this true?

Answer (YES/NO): YES